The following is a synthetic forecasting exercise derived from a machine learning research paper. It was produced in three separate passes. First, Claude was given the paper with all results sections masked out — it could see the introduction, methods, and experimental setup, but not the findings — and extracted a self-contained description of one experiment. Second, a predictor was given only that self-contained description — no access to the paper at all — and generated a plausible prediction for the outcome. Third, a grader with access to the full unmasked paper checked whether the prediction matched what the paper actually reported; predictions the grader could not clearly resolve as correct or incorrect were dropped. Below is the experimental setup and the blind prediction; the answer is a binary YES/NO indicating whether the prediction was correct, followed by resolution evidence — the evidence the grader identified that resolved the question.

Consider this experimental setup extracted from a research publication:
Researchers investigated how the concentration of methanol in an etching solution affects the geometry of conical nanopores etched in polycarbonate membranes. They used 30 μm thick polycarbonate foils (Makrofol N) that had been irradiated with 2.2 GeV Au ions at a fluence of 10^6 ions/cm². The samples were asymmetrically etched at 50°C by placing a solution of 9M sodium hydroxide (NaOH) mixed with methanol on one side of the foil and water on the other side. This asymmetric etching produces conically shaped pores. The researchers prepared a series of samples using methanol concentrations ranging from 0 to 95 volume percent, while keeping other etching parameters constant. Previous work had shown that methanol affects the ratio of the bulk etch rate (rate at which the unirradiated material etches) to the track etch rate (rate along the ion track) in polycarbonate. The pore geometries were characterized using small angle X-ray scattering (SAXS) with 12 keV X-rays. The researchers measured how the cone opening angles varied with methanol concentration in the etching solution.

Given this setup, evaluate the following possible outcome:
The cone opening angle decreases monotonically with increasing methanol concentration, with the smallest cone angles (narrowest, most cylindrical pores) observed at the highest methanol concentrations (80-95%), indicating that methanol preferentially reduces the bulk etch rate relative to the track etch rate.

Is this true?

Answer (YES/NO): NO